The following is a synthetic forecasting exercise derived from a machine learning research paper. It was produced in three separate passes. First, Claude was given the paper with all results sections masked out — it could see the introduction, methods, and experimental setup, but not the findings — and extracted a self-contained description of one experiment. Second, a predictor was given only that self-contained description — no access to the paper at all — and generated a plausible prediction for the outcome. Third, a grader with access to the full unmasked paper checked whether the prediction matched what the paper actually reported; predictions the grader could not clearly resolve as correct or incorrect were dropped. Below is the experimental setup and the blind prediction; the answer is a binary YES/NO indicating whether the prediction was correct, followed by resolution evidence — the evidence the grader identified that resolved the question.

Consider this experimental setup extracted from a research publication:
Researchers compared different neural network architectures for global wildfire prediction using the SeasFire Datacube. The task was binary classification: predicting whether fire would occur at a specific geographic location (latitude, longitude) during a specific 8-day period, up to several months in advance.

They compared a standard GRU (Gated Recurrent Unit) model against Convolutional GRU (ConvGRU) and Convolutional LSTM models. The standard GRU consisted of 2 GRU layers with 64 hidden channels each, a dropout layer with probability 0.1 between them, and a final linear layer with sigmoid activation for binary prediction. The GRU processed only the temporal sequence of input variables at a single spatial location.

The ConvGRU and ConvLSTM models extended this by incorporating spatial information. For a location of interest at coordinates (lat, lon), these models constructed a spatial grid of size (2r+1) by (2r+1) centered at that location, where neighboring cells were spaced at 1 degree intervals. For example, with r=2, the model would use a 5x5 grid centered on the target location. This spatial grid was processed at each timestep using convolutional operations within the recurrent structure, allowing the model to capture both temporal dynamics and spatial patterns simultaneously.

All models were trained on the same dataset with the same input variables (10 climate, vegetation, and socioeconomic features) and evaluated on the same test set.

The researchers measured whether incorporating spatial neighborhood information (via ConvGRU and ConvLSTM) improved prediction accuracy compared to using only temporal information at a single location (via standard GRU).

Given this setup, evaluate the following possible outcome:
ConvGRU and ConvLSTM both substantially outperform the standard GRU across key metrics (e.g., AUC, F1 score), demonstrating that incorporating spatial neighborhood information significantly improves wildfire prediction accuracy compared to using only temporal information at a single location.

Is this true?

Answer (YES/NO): YES